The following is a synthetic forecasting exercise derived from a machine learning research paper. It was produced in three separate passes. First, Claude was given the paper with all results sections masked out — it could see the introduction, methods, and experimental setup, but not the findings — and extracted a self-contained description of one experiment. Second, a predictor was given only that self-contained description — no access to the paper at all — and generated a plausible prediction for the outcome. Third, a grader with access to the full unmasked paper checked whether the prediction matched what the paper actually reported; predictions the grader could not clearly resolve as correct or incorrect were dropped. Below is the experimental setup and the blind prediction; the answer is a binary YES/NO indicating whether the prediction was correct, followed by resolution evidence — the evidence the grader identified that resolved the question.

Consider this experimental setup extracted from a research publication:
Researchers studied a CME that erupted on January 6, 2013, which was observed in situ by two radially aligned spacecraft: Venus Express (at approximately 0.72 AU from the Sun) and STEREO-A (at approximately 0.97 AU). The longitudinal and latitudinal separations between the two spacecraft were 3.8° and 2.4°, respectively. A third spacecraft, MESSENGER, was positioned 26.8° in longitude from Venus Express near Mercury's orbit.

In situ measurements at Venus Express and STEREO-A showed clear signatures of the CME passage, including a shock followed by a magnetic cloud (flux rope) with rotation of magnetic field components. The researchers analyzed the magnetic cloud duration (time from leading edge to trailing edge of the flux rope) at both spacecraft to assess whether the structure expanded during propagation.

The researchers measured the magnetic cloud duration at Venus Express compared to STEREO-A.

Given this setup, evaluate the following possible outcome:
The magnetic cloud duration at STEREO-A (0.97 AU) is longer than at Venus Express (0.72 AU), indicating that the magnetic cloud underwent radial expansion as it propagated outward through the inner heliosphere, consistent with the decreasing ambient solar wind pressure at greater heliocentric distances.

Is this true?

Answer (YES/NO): YES